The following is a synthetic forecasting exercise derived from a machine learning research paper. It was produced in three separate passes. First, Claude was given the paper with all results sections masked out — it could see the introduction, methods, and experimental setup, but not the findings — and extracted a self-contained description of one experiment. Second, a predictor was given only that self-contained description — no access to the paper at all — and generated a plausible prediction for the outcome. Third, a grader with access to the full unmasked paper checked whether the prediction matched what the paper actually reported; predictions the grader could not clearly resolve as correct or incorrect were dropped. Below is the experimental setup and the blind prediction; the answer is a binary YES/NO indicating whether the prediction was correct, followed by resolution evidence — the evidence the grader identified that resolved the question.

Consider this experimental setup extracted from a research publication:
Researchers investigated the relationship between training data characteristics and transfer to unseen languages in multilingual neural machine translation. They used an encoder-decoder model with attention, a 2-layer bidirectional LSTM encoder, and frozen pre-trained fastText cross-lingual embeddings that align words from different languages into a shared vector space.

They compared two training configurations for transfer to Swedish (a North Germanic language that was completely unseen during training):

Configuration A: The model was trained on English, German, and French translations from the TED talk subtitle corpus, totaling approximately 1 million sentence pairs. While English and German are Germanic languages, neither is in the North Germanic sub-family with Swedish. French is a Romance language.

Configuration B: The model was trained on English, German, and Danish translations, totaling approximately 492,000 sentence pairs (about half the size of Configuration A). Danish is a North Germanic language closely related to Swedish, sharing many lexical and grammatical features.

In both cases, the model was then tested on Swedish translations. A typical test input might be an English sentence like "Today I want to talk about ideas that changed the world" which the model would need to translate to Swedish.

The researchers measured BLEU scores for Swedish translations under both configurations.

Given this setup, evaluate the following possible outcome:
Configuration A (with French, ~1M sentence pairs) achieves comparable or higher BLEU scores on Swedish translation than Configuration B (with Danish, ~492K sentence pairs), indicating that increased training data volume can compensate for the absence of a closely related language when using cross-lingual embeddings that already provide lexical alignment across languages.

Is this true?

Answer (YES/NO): NO